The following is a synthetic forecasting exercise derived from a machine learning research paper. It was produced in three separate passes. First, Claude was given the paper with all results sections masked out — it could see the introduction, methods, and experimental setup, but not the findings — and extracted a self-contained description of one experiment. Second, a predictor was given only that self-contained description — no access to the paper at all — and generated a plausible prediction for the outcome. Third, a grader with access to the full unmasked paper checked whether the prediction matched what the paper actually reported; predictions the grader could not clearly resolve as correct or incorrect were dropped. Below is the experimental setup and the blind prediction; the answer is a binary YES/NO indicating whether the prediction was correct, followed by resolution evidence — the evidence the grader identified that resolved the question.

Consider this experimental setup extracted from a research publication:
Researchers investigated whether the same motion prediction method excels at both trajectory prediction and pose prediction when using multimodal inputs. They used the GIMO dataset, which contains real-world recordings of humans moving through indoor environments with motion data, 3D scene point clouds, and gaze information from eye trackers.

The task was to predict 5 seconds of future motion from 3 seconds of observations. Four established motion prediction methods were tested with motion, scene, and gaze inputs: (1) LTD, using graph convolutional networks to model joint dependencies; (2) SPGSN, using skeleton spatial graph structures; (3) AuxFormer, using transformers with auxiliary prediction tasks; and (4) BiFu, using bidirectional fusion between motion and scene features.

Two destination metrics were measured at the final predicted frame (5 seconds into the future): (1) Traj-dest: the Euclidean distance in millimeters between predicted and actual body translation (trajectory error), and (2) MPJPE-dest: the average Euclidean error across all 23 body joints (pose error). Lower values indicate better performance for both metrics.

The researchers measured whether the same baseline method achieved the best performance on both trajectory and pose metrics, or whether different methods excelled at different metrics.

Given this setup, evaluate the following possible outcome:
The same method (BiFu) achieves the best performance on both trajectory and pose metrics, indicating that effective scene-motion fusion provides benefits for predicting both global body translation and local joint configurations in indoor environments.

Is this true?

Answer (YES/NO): NO